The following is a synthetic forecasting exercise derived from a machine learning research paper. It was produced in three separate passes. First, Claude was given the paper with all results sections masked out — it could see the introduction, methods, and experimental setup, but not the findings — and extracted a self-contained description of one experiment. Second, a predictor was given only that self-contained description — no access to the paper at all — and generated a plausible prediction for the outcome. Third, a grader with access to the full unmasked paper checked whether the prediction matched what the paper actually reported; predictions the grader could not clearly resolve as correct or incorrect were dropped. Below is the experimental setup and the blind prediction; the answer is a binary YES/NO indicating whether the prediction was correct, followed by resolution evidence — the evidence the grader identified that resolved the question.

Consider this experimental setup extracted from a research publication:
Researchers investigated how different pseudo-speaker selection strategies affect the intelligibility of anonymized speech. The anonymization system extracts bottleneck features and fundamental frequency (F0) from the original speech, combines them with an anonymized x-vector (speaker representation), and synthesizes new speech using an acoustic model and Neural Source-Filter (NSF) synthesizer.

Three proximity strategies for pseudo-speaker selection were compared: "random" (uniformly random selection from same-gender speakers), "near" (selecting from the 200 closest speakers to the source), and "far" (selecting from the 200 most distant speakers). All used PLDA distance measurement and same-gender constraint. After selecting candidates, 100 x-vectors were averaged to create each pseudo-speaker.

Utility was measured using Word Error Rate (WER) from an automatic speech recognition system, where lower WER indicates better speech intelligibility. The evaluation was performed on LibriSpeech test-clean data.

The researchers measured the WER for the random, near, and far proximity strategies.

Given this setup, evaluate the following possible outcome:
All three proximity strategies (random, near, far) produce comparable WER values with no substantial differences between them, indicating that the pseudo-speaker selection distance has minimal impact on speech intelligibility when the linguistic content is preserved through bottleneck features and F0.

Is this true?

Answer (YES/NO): YES